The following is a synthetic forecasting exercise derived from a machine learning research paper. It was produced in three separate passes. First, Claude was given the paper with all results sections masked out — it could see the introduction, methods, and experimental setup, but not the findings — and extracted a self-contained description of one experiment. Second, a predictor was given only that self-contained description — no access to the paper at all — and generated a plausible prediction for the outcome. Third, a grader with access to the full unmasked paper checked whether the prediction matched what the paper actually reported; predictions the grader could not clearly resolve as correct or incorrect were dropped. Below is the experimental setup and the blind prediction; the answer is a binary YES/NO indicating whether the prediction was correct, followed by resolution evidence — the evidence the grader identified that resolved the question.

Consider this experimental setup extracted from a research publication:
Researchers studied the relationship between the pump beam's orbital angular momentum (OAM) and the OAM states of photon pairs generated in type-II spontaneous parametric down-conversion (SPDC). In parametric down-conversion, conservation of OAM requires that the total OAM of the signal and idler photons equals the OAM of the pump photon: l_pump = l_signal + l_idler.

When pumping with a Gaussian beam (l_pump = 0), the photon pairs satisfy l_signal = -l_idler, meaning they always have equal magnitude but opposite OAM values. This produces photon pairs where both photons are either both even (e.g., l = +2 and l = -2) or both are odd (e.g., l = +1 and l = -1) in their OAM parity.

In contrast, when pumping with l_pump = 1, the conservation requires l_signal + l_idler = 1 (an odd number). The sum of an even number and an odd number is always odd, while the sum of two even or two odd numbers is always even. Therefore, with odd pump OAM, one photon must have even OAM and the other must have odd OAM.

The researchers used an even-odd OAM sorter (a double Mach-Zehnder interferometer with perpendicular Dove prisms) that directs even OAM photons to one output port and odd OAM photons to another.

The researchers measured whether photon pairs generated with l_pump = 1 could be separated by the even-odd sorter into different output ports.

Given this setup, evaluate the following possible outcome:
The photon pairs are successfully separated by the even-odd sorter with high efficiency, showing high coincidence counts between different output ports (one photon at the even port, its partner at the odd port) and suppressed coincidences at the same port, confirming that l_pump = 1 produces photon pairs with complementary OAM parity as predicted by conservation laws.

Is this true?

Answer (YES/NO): YES